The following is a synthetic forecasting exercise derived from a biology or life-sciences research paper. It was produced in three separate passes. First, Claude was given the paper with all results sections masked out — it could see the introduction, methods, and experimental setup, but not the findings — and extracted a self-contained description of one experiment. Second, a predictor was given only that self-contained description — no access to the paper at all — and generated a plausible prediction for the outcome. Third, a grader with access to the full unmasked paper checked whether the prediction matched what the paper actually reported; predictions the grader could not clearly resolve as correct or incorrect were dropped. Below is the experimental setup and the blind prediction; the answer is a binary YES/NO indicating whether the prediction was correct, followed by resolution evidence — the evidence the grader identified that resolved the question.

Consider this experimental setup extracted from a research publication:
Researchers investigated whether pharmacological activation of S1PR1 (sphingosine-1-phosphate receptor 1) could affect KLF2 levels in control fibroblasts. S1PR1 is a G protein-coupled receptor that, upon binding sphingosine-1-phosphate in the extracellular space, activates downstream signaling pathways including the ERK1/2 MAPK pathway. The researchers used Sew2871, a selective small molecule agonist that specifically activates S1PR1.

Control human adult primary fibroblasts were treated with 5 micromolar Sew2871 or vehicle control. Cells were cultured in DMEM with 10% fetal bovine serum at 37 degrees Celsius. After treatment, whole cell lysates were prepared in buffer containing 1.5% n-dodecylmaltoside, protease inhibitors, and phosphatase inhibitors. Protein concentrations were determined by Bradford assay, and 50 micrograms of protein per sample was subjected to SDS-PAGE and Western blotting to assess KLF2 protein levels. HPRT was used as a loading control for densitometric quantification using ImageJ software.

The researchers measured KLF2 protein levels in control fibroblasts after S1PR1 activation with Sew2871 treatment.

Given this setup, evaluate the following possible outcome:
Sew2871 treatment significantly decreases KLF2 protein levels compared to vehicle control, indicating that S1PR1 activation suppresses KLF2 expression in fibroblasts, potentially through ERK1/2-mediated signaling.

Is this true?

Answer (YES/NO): YES